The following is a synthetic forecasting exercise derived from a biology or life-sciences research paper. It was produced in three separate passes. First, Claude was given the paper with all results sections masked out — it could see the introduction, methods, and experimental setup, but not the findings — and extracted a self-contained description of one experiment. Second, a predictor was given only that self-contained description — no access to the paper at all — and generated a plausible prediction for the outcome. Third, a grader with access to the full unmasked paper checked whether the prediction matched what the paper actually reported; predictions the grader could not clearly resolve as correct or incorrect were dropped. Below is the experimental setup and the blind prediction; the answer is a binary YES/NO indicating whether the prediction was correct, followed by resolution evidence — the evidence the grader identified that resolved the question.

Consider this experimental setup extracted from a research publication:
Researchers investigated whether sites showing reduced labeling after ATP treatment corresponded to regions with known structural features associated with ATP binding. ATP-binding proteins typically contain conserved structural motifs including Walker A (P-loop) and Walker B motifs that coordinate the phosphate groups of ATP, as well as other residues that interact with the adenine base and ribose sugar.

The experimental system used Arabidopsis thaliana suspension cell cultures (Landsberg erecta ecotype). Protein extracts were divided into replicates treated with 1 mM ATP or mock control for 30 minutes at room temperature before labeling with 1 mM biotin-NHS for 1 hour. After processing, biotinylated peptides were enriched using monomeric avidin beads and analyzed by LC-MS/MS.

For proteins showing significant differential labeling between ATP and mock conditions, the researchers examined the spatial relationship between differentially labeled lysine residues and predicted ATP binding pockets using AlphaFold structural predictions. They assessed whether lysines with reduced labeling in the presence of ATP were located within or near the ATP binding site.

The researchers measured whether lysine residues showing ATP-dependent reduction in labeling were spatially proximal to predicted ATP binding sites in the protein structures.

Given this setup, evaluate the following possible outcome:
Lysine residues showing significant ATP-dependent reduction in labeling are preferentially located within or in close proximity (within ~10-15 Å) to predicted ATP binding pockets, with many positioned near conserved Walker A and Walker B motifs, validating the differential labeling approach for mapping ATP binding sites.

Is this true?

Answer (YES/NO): NO